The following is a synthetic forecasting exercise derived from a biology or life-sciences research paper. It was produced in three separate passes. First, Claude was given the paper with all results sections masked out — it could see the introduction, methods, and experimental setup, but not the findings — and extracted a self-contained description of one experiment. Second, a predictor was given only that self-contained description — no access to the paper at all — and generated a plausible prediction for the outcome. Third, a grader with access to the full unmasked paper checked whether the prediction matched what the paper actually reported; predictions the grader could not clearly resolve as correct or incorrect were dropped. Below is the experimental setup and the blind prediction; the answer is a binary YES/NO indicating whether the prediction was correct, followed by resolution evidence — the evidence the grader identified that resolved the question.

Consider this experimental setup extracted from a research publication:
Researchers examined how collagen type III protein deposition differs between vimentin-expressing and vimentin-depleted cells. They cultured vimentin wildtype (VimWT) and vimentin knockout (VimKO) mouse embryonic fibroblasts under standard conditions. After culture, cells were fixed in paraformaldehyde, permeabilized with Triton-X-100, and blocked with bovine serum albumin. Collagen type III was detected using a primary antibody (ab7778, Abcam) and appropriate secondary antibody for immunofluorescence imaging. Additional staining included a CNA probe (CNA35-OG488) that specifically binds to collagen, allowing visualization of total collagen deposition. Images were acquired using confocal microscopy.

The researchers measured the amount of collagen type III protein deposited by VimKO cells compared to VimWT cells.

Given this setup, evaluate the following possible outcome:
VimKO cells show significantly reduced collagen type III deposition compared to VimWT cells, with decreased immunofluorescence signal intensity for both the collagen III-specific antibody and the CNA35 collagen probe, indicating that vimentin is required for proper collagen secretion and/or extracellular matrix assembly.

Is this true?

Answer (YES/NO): NO